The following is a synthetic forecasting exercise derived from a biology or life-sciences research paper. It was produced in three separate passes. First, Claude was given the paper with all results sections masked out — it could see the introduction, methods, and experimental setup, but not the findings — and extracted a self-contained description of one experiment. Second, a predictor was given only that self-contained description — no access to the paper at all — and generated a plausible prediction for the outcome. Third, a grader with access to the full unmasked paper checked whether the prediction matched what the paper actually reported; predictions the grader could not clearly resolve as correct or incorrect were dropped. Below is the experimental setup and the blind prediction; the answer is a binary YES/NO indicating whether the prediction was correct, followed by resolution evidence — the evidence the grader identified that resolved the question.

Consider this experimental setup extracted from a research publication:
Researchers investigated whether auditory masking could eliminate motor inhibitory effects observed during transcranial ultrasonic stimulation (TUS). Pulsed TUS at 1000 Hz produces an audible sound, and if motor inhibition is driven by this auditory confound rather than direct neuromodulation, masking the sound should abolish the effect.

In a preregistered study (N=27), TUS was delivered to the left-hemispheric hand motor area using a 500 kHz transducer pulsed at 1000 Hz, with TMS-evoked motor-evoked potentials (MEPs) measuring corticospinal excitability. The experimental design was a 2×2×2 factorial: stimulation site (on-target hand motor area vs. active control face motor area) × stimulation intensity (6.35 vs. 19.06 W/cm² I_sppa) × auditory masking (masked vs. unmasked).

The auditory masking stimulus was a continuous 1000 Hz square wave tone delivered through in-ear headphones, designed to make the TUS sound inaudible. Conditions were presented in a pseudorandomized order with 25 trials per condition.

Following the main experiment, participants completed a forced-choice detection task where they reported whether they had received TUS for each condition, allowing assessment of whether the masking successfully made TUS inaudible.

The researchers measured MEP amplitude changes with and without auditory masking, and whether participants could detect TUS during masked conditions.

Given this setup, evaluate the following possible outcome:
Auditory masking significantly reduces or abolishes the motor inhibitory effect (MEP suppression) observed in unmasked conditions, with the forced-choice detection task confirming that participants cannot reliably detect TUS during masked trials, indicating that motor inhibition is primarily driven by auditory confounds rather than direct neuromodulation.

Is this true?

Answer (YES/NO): NO